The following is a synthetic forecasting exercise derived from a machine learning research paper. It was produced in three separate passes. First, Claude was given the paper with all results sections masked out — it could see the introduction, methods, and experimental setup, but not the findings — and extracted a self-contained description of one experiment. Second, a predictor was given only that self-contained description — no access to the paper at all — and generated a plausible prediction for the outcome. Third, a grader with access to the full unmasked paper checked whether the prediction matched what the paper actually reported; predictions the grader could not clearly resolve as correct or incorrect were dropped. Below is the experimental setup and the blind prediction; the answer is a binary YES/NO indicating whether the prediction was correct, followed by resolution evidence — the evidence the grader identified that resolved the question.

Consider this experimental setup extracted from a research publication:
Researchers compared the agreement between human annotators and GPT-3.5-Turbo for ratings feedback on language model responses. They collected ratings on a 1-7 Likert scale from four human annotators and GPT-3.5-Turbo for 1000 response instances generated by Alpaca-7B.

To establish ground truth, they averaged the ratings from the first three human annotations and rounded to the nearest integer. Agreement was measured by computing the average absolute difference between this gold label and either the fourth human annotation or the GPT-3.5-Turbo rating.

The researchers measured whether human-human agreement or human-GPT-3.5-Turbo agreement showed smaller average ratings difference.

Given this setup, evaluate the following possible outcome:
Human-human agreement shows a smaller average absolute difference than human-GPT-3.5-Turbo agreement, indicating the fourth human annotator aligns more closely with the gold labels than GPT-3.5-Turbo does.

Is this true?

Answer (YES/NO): NO